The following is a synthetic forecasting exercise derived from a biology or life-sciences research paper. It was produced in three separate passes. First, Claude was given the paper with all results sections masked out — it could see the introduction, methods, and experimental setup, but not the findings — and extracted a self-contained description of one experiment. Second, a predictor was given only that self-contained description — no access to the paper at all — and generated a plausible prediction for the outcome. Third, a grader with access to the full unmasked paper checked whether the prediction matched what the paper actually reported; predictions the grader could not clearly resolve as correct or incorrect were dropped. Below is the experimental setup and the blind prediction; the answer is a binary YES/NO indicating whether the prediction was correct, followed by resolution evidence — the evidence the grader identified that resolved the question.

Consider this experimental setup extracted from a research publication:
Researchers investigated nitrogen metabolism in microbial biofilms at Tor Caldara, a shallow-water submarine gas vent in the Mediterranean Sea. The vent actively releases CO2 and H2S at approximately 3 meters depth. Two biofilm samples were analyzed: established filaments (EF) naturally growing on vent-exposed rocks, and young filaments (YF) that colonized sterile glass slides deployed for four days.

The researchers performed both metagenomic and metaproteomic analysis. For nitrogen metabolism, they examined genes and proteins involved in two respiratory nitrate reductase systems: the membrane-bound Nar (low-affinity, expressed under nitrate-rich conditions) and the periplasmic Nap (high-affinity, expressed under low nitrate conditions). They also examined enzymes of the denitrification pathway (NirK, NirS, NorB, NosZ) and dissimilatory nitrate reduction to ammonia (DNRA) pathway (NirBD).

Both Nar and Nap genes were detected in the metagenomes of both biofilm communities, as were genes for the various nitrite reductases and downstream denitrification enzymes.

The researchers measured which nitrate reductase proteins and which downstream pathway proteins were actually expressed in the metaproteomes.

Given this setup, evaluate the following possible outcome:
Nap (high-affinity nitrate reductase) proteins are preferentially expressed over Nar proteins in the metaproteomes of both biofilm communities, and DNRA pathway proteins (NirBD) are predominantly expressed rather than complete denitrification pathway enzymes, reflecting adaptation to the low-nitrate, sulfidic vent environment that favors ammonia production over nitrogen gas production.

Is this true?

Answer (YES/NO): NO